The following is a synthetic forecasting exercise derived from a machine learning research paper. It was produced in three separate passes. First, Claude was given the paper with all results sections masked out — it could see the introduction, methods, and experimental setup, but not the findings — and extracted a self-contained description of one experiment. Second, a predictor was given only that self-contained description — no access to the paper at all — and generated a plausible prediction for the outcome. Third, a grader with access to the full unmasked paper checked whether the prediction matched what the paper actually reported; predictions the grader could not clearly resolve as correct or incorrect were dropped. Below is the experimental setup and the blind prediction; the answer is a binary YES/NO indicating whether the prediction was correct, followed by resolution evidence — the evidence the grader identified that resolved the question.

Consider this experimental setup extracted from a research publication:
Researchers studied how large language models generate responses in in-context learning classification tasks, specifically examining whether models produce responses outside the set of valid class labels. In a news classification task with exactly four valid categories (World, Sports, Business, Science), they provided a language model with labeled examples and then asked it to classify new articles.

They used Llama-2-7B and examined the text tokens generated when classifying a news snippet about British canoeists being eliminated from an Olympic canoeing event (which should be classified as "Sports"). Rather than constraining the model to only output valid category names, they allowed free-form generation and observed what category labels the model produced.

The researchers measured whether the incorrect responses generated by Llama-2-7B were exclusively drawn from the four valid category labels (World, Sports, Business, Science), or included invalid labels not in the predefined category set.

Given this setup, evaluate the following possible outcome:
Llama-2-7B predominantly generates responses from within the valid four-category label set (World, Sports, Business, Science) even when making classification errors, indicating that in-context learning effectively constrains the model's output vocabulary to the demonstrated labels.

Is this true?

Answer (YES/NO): NO